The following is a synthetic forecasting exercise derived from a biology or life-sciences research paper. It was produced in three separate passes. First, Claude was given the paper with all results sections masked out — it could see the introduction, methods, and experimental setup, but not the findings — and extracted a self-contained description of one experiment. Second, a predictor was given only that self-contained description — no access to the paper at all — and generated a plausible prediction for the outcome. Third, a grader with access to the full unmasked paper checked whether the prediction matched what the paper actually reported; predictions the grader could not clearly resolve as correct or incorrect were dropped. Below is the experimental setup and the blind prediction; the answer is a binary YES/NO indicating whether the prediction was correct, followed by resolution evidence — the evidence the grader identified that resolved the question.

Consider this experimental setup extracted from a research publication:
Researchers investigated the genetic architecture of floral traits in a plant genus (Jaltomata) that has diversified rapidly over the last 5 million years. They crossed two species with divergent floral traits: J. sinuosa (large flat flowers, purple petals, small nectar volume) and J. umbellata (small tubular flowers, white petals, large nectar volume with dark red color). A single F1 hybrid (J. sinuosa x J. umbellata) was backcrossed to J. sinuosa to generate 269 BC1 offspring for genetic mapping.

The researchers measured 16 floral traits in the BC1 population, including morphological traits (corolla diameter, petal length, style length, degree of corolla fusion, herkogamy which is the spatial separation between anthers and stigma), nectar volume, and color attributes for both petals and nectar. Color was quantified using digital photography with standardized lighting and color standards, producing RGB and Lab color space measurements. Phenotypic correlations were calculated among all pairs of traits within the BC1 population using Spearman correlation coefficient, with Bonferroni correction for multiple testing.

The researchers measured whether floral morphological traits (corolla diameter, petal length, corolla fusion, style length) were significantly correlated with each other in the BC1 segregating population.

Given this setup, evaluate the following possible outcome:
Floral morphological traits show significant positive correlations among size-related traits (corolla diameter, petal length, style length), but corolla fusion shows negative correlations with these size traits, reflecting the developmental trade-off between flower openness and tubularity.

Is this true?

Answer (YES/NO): YES